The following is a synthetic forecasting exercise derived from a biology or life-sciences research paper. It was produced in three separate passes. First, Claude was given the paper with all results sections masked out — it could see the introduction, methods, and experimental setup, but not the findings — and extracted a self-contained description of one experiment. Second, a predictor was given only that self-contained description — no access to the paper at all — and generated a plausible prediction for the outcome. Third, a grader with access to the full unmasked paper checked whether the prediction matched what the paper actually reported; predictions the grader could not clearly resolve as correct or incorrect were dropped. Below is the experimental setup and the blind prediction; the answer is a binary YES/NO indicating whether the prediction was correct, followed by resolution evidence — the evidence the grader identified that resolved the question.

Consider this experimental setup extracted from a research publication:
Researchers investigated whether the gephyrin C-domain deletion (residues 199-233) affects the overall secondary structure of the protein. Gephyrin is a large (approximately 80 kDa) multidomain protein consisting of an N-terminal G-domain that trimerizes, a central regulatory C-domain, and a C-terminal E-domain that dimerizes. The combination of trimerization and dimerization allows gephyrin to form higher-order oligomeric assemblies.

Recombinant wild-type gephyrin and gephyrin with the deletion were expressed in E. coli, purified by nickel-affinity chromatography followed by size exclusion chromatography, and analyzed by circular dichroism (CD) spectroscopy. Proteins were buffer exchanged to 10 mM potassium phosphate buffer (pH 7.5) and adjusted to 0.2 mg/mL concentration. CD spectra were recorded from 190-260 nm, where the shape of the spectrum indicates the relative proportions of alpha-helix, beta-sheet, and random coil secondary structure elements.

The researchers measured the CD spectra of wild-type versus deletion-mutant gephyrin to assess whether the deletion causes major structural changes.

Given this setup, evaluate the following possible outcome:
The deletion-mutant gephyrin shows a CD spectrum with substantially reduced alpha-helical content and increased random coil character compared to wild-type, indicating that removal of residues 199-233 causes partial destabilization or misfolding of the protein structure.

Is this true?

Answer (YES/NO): NO